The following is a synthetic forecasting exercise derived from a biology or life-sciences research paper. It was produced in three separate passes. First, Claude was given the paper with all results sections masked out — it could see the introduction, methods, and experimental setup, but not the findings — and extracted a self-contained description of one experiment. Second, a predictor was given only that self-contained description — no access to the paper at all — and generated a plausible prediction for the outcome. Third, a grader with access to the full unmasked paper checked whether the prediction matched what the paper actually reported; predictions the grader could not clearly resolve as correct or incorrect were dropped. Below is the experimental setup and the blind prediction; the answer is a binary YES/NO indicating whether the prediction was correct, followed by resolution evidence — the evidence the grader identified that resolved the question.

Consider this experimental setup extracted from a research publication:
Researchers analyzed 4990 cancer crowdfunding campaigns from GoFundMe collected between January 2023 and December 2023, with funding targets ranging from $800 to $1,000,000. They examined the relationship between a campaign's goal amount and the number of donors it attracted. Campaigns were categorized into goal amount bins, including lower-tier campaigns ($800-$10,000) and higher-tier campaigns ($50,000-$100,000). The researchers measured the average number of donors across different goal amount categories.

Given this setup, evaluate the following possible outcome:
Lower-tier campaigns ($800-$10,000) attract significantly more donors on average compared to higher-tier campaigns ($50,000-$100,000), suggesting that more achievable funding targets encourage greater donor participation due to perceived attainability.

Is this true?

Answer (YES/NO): NO